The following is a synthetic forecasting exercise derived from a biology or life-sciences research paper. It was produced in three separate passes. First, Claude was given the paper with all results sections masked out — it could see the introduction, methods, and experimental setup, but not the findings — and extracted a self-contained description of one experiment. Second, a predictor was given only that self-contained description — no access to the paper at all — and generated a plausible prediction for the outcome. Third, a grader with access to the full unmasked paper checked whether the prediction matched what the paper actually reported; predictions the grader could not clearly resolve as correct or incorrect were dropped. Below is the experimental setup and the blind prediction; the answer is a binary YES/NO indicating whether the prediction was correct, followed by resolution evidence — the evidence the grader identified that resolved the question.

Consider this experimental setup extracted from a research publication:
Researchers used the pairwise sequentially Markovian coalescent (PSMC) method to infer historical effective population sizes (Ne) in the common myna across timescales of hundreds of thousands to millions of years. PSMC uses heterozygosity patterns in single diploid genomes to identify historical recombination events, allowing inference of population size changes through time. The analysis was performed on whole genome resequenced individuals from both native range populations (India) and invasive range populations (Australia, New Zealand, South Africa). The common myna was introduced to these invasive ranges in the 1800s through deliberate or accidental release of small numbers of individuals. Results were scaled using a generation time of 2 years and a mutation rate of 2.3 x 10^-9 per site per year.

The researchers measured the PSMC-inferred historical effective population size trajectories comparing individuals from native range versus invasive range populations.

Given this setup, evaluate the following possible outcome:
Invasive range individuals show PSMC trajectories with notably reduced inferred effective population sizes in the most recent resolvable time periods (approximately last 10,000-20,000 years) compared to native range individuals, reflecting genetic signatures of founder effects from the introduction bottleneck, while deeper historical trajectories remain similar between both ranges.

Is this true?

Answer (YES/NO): NO